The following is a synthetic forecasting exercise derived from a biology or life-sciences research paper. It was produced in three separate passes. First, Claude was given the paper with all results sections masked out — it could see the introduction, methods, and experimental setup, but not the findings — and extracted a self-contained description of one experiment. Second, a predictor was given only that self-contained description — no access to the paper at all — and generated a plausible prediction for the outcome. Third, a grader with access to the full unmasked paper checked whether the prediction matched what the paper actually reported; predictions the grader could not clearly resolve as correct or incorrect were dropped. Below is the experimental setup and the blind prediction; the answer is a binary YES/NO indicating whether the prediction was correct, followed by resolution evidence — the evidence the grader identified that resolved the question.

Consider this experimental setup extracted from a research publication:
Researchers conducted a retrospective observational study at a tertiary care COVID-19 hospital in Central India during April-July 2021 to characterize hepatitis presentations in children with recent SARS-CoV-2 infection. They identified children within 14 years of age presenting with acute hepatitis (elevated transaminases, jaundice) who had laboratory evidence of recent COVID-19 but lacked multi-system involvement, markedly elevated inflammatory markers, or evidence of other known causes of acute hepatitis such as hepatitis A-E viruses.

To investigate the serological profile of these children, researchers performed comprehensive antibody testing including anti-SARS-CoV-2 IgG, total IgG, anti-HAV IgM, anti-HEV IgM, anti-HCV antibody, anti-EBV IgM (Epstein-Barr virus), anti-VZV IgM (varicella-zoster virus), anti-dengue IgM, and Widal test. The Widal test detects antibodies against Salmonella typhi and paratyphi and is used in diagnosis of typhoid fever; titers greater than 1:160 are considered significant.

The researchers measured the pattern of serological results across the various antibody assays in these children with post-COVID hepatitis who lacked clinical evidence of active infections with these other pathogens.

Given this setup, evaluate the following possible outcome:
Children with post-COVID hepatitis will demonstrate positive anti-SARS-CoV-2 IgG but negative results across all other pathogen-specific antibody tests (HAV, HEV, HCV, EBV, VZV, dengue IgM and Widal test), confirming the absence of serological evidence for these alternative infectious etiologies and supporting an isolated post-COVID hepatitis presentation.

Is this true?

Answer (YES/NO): NO